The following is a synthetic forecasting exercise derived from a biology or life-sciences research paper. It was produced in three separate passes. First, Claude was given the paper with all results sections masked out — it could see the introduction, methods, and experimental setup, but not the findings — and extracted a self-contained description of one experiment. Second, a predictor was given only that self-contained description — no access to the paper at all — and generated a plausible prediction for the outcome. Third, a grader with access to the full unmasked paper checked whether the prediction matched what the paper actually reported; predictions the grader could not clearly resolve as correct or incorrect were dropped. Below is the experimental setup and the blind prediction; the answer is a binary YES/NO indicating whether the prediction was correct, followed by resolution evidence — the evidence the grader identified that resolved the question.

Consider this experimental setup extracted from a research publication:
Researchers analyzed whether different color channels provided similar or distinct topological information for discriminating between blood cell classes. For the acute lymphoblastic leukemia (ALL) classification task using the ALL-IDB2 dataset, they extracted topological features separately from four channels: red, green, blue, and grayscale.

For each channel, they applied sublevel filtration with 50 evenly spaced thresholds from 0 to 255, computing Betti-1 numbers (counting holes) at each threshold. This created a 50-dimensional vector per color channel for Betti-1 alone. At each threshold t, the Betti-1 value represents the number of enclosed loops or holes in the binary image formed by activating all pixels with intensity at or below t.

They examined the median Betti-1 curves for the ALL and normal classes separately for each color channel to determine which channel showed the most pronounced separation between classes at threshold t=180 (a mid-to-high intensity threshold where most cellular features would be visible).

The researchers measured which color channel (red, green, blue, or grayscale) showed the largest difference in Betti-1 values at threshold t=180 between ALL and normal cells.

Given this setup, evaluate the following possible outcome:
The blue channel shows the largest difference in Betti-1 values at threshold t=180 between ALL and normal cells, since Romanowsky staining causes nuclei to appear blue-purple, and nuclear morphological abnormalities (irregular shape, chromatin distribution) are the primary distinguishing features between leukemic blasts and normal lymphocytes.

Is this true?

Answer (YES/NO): YES